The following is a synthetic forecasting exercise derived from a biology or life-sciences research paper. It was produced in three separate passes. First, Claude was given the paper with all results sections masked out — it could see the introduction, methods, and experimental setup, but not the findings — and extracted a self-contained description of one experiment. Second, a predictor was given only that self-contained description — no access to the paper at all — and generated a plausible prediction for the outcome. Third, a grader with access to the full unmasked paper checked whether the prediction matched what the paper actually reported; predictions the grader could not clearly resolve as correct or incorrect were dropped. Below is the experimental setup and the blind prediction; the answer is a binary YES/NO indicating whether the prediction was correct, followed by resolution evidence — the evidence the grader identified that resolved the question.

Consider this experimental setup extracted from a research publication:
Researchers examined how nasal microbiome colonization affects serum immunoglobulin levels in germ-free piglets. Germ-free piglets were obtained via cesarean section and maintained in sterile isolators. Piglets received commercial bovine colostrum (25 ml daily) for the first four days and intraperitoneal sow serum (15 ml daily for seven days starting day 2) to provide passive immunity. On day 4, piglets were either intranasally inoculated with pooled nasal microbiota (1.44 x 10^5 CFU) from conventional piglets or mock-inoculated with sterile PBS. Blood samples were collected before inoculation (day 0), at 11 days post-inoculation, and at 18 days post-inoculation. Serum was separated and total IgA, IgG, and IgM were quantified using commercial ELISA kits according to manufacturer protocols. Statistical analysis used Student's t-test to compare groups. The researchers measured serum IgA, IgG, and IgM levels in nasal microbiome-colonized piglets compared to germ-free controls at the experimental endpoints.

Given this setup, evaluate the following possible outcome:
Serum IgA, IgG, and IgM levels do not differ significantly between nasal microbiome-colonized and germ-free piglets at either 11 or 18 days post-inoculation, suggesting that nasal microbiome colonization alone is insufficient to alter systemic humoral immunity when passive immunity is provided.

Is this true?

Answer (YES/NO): NO